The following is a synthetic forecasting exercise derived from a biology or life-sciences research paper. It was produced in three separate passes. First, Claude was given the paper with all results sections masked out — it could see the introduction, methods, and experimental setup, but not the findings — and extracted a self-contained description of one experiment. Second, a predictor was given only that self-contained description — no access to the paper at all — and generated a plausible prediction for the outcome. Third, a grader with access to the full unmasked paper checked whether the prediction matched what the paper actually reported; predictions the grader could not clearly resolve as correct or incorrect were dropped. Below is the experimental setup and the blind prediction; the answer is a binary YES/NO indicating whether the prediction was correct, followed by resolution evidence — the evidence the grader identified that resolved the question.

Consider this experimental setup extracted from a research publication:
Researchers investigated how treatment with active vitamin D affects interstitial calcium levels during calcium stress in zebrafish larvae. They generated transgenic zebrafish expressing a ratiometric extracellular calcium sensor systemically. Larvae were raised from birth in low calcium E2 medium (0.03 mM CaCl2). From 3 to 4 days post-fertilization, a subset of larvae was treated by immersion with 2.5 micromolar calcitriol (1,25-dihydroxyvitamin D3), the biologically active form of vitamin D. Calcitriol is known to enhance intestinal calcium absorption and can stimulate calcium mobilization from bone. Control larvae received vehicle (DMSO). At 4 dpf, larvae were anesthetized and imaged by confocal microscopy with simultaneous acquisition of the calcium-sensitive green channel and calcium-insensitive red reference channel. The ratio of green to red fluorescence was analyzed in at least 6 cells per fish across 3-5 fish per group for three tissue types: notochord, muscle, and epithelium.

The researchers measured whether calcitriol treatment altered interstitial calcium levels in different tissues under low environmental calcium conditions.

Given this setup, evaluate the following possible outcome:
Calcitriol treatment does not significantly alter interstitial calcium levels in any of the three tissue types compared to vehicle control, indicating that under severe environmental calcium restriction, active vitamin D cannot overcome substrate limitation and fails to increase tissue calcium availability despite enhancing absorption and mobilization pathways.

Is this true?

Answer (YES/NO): YES